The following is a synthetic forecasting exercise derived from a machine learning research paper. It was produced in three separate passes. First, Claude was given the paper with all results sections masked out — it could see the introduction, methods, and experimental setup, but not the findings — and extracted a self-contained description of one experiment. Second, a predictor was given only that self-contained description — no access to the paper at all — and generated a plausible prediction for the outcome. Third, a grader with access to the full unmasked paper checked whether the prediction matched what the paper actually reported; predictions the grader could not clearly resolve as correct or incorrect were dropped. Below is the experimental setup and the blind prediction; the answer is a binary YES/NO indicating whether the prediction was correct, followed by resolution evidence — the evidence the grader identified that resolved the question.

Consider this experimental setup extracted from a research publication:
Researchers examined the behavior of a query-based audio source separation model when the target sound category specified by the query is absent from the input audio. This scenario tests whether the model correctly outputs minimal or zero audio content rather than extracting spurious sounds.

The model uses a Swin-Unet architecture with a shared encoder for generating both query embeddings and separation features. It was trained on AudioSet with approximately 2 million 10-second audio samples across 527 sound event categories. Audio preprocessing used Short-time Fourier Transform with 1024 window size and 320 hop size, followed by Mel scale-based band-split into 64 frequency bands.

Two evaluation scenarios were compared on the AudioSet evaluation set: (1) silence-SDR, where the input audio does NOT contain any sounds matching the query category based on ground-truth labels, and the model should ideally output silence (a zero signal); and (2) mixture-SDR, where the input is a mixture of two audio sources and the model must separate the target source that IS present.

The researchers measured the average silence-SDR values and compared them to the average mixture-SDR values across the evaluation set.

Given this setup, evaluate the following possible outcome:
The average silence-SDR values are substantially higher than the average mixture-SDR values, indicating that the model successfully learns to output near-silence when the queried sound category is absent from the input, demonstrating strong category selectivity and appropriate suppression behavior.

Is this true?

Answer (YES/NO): YES